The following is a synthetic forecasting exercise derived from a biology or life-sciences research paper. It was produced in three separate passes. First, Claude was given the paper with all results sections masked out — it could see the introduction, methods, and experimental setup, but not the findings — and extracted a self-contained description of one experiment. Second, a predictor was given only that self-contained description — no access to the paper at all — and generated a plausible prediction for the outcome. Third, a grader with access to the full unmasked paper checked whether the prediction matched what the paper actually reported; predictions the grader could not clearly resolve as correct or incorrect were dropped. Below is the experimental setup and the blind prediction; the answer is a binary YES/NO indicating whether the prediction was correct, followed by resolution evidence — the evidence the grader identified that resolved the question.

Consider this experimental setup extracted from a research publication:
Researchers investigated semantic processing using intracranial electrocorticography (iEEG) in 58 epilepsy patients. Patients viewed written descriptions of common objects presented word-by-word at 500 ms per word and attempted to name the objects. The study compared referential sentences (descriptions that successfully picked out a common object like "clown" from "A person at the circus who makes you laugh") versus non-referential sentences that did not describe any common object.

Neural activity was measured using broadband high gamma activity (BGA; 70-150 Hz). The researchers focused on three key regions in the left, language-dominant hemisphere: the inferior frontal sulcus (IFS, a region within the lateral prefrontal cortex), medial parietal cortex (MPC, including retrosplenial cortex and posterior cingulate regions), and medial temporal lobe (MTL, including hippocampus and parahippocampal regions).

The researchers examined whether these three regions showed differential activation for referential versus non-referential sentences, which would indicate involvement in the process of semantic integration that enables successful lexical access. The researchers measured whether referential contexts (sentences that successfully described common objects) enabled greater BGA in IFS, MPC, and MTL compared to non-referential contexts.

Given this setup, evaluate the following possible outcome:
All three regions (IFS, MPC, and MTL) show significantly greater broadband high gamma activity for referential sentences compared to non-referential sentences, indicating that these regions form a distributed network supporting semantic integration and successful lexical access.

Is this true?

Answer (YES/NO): YES